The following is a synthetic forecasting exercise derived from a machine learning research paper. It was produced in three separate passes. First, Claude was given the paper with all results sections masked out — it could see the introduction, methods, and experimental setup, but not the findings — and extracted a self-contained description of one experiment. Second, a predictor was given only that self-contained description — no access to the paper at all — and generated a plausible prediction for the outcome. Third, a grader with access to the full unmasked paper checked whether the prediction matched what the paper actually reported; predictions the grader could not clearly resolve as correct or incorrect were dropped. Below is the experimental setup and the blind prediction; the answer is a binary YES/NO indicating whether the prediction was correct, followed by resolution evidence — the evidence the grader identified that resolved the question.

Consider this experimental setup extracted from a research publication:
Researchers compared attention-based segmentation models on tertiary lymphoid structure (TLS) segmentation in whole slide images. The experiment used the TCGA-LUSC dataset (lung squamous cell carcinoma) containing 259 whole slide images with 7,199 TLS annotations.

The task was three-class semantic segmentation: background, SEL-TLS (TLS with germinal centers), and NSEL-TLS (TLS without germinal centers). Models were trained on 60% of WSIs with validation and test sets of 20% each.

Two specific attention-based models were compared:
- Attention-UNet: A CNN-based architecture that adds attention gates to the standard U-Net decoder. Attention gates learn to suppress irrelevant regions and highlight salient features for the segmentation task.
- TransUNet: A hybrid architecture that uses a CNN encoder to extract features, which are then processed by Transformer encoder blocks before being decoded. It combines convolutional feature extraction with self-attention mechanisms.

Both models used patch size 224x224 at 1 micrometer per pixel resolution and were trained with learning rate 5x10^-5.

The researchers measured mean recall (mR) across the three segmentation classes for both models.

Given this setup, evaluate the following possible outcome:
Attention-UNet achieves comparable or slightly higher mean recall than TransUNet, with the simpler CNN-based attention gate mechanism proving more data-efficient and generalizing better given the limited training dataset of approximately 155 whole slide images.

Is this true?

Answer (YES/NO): NO